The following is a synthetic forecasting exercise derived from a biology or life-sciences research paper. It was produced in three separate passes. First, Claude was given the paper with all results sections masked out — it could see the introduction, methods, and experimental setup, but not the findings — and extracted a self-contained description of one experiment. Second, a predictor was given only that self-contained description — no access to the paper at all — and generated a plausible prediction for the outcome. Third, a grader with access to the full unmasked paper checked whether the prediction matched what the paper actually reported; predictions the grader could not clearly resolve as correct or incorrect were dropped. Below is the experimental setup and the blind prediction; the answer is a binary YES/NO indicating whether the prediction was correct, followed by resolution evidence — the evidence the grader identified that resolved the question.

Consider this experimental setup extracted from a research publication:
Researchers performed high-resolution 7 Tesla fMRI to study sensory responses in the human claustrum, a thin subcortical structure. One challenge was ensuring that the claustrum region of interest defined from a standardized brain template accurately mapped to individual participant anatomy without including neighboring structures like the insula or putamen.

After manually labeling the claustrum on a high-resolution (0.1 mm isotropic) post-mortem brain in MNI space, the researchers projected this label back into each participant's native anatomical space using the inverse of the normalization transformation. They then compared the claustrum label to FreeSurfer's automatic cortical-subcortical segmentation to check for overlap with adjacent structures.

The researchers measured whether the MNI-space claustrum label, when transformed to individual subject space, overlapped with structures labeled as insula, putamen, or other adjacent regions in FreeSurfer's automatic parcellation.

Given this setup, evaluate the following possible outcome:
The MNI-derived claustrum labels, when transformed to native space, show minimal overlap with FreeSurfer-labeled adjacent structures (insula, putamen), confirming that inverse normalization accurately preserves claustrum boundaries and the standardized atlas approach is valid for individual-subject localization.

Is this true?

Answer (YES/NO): NO